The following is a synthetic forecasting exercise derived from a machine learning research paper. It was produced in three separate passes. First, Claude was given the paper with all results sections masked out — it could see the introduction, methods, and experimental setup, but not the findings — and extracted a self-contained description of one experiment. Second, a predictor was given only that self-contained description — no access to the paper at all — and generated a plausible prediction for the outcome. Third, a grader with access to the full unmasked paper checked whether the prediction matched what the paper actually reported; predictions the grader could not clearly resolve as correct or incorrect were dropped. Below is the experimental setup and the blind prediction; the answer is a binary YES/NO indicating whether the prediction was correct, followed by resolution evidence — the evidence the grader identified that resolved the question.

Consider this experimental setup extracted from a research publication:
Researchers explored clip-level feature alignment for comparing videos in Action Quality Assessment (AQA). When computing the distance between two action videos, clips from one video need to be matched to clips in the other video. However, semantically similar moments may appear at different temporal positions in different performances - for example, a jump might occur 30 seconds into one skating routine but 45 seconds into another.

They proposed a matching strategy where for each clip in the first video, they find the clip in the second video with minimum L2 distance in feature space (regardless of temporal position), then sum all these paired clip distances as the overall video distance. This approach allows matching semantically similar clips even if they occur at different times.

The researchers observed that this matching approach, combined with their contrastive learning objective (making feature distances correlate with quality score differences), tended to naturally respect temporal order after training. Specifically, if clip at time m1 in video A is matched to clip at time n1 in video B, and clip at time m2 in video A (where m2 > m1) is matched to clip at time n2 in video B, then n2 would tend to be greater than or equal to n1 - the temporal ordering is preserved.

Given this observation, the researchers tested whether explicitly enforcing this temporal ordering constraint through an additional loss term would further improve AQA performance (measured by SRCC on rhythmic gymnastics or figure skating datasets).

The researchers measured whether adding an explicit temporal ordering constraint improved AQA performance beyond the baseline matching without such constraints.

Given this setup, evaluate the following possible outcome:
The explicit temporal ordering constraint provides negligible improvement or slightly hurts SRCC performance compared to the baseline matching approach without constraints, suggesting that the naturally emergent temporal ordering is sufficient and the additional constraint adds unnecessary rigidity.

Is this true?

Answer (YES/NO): YES